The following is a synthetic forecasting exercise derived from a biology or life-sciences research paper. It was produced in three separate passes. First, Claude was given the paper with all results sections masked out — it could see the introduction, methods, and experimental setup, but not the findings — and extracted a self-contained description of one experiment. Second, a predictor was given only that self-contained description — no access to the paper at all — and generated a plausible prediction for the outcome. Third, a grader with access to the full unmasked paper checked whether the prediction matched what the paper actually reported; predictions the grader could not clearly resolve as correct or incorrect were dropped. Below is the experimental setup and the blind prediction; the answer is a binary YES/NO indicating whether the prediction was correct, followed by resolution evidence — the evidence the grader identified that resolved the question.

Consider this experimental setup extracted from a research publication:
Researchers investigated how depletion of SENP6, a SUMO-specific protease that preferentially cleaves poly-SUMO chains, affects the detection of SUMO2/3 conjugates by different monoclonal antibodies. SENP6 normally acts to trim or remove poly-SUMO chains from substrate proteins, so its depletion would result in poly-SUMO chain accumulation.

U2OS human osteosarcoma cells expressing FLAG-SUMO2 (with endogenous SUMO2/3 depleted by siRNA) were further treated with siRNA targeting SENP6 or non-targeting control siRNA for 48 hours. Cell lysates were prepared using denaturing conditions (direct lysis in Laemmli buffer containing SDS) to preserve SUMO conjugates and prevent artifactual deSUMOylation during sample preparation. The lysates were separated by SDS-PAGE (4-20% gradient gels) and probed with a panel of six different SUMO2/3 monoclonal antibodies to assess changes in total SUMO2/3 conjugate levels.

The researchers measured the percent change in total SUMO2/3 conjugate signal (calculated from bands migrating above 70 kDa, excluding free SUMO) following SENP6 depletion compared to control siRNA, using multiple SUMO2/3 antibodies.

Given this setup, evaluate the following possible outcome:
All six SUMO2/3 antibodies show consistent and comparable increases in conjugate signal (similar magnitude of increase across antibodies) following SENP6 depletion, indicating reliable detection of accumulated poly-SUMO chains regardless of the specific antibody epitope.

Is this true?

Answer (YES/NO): NO